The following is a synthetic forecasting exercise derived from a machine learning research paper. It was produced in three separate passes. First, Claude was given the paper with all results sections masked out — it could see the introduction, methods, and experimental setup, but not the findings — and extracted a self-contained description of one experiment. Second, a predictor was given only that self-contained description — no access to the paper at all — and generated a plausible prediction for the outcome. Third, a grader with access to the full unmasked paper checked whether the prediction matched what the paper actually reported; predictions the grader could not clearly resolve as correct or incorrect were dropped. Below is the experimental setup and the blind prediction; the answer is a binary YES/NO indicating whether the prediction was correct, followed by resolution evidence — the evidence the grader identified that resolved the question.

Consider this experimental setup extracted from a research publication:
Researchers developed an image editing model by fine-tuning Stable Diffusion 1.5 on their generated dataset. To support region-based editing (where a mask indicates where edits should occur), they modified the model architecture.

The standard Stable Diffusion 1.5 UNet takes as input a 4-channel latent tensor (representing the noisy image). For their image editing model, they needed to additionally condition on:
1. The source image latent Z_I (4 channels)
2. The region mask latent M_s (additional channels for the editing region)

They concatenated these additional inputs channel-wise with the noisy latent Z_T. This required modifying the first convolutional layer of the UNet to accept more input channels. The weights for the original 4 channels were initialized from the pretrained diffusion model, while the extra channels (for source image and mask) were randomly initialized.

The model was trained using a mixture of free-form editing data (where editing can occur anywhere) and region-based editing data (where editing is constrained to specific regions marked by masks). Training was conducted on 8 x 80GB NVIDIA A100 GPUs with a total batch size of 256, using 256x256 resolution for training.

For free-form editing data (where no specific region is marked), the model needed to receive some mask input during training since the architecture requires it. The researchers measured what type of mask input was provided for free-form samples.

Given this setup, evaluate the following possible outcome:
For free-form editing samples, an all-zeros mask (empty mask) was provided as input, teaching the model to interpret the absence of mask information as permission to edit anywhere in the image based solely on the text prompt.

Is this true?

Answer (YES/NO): YES